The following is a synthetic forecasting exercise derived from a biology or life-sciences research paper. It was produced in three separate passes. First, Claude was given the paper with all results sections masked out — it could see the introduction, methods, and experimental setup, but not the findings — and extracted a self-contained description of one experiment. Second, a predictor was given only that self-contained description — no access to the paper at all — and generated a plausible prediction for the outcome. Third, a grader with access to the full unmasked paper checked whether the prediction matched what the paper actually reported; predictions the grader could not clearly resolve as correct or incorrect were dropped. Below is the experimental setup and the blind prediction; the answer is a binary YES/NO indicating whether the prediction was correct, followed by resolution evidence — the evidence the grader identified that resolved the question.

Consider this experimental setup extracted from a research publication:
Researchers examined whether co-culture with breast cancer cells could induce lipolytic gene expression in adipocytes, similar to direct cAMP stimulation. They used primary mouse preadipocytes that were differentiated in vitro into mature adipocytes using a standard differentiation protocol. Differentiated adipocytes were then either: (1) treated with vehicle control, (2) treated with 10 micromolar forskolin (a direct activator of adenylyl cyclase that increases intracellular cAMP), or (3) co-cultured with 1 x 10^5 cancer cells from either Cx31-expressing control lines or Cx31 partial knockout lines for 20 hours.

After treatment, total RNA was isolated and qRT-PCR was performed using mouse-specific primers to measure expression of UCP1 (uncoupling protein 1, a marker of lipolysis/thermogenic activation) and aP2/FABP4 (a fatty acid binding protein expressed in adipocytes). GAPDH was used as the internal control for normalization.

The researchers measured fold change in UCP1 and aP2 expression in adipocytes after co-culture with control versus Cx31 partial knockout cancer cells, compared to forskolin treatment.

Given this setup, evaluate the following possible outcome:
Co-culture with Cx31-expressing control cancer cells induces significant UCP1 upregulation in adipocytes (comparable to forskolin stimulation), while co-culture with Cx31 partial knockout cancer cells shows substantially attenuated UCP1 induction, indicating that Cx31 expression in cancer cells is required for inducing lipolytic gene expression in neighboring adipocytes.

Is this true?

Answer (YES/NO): NO